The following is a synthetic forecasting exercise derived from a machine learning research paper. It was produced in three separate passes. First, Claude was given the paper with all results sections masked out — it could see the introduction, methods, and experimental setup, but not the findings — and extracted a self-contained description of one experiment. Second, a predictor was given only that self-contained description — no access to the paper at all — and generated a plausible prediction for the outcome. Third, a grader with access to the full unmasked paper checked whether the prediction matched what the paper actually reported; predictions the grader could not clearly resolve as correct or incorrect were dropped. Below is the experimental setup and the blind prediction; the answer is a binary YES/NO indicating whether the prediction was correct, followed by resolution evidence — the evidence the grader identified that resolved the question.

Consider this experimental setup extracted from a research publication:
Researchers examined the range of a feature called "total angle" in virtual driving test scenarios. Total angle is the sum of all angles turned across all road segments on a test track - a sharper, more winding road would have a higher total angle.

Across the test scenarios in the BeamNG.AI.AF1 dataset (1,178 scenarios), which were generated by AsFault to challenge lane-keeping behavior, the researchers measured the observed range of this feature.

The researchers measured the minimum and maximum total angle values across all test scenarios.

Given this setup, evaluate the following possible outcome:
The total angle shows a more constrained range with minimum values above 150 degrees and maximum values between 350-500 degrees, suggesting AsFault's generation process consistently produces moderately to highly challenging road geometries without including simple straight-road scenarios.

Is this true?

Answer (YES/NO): NO